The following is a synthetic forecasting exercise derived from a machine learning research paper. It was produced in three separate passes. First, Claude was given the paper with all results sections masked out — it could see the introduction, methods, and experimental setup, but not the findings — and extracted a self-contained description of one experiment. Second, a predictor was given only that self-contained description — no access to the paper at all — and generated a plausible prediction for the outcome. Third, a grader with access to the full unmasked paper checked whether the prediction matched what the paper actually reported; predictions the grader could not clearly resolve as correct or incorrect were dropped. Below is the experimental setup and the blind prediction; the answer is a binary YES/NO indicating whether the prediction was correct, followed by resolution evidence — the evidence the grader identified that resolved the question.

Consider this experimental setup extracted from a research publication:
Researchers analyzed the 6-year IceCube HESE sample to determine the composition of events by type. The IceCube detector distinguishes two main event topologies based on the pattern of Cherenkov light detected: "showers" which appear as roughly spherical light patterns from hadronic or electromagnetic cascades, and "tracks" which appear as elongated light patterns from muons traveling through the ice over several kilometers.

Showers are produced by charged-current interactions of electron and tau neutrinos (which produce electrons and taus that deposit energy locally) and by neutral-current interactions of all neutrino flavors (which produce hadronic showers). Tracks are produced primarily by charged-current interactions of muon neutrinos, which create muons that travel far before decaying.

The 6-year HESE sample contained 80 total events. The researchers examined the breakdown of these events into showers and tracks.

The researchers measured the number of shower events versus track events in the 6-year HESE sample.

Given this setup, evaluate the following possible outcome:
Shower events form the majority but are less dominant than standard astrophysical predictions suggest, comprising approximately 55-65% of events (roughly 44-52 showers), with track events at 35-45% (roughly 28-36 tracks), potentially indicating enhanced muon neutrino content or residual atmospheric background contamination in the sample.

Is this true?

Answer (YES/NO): NO